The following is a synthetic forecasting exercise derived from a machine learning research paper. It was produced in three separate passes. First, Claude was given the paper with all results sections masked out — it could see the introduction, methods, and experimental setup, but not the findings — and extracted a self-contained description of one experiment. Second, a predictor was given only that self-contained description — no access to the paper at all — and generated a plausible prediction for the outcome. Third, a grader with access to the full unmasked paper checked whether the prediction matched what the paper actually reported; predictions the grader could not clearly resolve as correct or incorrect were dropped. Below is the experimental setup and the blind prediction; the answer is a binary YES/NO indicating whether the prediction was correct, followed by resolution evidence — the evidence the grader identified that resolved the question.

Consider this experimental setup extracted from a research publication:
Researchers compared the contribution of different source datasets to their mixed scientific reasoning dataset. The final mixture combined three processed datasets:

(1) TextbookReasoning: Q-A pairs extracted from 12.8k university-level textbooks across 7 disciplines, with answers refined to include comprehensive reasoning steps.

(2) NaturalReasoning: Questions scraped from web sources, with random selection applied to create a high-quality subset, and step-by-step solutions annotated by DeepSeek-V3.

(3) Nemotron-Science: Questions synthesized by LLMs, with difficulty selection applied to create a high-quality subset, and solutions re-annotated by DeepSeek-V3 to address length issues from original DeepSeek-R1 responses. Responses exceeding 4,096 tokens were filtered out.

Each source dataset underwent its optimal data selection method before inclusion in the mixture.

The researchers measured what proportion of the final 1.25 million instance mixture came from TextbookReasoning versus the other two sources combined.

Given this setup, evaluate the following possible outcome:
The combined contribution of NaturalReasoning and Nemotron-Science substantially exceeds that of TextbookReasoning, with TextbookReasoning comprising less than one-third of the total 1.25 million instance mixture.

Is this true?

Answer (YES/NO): NO